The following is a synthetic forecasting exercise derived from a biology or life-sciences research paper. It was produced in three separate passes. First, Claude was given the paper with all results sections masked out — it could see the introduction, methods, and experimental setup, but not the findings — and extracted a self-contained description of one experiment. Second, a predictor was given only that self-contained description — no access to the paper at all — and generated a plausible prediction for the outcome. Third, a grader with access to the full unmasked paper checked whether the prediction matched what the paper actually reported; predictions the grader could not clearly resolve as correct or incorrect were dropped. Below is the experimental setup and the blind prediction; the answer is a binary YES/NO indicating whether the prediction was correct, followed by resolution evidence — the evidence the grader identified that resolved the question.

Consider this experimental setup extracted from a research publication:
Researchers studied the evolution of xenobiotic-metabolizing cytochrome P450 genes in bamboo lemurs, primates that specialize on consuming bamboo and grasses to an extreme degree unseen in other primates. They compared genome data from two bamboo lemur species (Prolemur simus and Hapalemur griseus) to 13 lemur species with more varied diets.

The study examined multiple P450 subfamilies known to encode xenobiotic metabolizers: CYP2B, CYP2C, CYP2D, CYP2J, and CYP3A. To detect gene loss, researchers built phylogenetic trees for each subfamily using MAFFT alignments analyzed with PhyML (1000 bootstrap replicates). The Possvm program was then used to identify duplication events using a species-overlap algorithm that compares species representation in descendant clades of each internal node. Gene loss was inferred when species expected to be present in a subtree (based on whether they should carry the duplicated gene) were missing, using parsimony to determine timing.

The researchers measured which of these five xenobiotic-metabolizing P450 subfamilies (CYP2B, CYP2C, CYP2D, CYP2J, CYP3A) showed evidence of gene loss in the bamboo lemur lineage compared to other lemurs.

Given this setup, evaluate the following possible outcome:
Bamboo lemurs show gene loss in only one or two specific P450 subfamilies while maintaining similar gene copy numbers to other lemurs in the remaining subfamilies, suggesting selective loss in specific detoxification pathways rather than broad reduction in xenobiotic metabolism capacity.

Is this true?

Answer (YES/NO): NO